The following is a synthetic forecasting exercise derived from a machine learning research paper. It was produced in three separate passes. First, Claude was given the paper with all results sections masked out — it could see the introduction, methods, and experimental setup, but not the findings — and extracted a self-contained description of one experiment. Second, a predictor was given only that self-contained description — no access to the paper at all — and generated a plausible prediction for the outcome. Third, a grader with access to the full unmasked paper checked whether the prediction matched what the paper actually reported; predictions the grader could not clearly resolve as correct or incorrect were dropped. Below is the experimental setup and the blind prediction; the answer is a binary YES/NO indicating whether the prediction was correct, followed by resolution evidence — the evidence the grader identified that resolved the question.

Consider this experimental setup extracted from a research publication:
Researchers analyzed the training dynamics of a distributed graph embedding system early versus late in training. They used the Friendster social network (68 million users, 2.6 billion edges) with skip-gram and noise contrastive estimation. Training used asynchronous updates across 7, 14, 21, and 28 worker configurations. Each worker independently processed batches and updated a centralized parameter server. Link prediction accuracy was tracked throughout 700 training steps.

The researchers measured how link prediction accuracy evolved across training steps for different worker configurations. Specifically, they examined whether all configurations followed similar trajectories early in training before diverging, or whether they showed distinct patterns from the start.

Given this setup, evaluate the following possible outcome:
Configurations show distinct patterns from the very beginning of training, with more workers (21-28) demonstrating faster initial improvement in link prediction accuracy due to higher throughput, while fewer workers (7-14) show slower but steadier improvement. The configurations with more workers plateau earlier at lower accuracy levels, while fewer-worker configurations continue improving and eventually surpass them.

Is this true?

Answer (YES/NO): NO